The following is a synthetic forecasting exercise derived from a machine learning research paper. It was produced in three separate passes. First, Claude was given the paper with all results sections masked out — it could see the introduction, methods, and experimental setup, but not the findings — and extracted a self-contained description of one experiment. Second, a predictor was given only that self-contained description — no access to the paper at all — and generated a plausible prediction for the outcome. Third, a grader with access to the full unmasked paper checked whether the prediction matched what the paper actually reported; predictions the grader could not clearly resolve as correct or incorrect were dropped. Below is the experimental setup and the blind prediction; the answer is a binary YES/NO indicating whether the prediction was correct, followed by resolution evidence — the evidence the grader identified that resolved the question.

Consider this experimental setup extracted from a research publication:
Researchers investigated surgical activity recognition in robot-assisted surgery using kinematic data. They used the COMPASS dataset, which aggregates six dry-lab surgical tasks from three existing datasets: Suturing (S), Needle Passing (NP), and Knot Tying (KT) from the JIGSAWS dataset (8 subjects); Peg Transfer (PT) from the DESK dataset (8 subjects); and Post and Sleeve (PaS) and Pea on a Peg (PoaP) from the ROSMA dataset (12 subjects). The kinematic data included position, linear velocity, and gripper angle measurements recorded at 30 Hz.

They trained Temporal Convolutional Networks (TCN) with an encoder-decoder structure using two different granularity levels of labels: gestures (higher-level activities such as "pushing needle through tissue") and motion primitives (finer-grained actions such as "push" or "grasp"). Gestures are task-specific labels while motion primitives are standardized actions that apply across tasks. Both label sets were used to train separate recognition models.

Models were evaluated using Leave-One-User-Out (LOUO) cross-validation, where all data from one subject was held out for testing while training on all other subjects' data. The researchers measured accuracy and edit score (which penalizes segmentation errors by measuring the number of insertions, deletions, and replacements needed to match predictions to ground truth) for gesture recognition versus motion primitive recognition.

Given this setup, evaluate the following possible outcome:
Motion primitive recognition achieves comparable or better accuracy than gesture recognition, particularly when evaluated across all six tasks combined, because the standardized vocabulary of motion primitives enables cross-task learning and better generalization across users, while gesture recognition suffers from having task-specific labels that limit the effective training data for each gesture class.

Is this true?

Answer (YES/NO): NO